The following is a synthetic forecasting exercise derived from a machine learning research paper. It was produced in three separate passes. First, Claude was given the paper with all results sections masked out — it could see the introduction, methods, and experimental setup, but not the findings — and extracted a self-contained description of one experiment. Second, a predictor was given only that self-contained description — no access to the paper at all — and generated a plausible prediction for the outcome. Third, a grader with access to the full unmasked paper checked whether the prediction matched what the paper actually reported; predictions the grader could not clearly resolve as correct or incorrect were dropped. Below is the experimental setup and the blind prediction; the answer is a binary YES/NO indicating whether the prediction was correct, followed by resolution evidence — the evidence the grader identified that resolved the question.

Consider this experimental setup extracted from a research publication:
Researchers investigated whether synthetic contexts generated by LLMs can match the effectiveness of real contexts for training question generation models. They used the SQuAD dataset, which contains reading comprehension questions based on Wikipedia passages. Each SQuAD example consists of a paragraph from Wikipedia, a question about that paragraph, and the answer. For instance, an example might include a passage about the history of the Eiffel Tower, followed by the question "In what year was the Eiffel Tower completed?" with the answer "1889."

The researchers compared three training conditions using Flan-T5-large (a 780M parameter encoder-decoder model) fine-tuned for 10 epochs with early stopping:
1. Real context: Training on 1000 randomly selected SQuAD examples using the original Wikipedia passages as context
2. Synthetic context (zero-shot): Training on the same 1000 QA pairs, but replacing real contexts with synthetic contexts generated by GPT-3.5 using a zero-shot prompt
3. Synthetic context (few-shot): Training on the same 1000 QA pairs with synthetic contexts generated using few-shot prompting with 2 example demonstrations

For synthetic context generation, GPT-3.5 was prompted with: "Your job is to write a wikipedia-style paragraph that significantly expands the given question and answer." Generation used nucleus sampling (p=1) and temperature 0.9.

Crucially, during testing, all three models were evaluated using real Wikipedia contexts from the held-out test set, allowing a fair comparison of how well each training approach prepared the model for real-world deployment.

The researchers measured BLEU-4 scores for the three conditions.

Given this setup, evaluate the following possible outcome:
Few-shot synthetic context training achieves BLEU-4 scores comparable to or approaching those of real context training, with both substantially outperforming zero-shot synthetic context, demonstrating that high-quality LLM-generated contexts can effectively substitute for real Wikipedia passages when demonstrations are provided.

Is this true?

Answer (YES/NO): NO